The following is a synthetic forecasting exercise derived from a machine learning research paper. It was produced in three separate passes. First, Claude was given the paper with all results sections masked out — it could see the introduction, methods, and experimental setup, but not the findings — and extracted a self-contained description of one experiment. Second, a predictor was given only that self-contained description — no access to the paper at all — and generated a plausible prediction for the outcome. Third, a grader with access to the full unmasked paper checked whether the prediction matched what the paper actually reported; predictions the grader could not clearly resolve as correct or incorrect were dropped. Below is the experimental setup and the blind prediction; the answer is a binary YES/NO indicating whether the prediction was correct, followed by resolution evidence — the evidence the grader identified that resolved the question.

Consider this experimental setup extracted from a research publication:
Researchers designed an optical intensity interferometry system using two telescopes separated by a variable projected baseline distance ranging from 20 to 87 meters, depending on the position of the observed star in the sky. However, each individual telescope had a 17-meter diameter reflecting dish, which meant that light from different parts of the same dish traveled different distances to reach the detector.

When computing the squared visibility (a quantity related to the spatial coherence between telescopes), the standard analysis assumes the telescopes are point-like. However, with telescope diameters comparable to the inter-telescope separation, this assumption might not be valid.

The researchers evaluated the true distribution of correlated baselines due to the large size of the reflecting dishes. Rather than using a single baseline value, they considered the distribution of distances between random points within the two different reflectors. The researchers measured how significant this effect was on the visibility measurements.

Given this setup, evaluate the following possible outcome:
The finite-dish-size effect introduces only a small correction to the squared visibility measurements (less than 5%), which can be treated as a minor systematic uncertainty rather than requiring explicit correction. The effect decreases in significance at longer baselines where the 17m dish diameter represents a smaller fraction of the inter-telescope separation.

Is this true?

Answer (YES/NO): NO